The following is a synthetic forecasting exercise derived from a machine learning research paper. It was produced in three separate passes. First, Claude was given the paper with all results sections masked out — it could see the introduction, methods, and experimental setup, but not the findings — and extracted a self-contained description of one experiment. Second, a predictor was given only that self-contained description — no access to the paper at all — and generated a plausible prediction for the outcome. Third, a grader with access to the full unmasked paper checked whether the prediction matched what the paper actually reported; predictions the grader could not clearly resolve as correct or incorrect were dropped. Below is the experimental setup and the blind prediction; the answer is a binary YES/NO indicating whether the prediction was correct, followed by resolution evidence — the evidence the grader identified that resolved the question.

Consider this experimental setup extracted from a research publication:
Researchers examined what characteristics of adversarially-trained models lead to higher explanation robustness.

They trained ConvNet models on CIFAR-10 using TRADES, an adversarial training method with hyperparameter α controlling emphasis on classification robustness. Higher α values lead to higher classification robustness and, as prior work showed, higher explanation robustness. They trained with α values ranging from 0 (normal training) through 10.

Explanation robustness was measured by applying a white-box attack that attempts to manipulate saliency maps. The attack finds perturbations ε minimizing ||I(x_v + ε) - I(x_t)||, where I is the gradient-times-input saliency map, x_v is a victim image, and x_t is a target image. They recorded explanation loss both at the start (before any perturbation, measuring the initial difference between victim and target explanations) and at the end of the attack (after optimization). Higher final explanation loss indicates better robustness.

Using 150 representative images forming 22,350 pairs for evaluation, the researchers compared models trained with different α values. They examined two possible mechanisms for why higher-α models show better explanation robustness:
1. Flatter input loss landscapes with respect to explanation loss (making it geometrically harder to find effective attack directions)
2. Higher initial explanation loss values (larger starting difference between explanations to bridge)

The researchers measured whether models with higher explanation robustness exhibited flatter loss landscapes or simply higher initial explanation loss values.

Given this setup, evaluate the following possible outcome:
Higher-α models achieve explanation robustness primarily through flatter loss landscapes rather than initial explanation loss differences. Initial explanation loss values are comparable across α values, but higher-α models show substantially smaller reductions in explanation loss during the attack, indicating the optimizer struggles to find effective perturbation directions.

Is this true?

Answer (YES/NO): NO